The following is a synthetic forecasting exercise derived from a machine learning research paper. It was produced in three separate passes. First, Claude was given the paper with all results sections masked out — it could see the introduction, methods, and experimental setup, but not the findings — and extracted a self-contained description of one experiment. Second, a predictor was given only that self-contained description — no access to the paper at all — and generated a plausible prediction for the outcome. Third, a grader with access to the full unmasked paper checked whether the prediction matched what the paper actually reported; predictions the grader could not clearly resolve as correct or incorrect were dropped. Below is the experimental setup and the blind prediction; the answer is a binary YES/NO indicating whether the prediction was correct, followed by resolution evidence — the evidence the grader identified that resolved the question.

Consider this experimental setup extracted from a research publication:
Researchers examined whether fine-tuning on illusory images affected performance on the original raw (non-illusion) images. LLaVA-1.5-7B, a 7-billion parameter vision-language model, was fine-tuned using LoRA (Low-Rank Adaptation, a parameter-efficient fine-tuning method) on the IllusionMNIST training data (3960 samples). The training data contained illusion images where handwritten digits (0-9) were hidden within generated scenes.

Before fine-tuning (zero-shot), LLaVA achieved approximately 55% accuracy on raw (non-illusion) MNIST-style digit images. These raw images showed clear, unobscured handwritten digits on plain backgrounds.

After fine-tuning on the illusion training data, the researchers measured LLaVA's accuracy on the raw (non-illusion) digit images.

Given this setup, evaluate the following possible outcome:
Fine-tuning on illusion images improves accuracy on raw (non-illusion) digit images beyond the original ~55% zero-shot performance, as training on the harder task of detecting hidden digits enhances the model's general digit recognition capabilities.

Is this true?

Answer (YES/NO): YES